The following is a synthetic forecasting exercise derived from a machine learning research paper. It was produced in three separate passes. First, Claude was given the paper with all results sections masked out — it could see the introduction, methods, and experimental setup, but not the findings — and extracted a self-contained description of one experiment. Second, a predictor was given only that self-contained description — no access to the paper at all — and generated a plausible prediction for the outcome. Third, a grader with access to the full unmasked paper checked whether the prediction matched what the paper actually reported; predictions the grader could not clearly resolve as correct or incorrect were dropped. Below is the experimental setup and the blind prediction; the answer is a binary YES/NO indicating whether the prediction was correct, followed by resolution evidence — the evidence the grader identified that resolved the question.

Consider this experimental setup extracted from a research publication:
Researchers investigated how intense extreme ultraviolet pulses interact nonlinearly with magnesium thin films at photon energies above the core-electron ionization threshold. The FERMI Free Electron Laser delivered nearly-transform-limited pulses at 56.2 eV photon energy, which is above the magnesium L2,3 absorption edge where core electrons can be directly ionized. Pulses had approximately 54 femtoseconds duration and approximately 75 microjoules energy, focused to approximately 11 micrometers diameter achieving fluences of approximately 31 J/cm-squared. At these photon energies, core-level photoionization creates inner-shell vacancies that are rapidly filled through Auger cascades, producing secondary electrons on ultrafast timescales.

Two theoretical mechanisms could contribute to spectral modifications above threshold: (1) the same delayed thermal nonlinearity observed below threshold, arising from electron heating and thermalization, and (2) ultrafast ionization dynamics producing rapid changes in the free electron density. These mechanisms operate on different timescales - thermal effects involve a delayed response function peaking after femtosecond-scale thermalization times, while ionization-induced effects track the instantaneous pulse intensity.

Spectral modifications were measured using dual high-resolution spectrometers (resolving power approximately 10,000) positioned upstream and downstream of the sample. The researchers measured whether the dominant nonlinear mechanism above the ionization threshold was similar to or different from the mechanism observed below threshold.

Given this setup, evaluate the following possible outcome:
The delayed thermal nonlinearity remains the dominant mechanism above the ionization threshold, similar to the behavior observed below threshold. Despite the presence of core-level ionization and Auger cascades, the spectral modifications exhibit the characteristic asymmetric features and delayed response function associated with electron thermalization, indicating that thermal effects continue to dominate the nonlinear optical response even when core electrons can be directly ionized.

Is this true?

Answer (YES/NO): NO